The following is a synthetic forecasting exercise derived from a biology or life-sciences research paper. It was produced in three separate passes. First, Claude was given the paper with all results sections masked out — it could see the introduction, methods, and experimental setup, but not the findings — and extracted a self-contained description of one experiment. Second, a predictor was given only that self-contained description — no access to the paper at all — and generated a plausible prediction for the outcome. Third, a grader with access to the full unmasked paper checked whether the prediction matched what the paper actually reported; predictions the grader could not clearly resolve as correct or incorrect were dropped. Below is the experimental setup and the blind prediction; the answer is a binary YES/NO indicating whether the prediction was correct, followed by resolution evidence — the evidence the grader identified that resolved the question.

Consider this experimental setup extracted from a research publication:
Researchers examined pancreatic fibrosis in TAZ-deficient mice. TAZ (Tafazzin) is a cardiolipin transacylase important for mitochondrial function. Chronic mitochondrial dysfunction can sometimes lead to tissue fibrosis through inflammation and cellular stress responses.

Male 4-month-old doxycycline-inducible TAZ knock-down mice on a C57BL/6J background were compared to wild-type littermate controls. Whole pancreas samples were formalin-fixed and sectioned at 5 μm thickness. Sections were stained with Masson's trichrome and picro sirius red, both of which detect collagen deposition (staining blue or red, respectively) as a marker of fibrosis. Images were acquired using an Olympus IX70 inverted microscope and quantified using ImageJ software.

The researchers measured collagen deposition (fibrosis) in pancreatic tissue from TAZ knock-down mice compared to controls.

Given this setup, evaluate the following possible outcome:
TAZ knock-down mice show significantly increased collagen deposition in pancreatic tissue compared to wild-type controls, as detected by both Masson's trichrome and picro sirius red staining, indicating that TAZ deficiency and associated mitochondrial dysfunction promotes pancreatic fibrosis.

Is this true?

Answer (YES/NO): YES